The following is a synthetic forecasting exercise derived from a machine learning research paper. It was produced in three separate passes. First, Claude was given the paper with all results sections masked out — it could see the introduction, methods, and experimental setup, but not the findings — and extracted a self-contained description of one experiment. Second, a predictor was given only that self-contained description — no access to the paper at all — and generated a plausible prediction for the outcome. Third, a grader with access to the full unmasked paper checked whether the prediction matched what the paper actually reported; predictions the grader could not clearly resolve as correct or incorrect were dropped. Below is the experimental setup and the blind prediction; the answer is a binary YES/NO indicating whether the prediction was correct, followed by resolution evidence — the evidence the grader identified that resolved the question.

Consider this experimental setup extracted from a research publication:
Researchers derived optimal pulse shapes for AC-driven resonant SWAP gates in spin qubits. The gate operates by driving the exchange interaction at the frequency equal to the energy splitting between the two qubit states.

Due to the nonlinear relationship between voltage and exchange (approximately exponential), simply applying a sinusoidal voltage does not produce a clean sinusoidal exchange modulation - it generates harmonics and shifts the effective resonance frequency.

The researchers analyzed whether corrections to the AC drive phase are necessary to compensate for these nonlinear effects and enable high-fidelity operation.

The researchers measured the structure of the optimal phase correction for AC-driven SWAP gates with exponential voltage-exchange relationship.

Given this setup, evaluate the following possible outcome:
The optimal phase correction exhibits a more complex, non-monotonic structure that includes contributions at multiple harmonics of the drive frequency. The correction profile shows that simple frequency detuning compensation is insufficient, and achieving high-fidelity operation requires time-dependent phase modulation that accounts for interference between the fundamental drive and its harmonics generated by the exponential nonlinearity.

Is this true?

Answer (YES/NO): YES